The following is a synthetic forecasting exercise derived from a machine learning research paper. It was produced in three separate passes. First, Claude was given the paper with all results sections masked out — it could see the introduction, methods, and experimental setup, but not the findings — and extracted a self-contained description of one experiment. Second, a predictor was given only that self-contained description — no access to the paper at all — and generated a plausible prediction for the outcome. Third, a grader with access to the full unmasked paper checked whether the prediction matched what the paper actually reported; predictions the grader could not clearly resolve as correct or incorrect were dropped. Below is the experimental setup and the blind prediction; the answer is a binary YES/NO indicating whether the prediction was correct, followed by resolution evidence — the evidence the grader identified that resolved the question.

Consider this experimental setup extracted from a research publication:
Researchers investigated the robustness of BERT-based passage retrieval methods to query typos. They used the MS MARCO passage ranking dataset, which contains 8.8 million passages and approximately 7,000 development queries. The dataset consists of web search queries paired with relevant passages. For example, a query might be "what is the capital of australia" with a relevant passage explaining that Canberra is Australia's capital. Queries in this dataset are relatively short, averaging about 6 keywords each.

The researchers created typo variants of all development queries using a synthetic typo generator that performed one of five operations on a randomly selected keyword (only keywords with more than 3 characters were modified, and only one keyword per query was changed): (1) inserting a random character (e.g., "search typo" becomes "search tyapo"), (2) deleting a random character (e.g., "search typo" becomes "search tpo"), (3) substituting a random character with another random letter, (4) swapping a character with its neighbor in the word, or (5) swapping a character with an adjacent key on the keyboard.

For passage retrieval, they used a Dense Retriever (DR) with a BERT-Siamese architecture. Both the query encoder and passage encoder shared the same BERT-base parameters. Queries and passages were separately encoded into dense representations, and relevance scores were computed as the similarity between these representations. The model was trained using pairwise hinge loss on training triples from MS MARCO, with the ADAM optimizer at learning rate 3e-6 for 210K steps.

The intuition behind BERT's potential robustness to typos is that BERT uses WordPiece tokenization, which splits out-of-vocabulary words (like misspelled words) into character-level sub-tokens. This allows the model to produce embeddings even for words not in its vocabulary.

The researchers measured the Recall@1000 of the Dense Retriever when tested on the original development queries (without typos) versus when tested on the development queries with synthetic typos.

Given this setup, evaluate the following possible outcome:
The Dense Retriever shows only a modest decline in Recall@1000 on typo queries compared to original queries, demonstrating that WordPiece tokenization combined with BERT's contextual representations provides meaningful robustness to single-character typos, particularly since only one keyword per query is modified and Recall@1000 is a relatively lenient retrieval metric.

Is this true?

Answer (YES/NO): NO